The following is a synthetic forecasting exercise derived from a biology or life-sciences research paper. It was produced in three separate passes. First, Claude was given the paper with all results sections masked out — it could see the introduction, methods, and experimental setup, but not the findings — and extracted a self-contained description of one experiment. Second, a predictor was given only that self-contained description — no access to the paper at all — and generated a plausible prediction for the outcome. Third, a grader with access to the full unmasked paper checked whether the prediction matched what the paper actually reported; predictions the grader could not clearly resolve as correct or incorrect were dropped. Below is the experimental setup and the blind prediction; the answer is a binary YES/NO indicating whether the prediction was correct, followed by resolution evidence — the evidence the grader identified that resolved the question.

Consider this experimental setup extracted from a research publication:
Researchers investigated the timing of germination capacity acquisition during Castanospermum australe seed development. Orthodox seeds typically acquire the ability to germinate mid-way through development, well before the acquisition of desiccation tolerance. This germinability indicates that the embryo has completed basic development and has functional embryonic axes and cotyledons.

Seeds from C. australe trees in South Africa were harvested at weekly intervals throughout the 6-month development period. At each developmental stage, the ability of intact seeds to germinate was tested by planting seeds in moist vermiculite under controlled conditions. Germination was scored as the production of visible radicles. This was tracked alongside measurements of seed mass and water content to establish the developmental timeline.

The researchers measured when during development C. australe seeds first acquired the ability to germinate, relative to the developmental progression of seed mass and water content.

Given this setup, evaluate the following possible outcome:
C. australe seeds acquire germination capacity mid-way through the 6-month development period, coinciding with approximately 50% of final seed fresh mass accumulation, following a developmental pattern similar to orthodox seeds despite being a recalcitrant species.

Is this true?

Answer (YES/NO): NO